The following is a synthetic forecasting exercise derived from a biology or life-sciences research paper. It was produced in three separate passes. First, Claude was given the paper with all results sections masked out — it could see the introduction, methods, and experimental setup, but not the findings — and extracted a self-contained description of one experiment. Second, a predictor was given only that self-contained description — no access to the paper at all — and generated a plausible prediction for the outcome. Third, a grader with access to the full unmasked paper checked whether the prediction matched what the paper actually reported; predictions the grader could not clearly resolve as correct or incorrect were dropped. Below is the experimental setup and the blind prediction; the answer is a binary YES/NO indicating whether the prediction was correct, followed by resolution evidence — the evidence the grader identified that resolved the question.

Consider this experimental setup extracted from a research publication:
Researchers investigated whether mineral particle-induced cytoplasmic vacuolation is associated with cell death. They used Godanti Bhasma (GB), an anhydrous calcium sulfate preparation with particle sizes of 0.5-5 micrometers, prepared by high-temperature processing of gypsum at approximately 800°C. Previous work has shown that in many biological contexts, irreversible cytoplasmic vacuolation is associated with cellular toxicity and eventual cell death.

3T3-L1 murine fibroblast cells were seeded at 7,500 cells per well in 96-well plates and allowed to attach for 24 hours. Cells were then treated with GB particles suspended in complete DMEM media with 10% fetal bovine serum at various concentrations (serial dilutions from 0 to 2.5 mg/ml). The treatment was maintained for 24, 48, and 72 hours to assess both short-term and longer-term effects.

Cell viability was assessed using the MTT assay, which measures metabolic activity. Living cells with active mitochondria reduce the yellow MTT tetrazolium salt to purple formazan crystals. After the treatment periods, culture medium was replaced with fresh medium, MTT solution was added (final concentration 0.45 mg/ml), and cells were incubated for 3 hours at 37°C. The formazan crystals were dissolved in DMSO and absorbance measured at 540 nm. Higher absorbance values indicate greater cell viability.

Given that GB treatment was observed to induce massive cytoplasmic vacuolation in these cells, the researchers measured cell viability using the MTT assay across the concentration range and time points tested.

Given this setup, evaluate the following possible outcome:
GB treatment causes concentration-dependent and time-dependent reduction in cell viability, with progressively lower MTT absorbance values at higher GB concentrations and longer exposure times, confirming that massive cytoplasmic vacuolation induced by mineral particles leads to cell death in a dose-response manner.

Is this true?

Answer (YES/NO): NO